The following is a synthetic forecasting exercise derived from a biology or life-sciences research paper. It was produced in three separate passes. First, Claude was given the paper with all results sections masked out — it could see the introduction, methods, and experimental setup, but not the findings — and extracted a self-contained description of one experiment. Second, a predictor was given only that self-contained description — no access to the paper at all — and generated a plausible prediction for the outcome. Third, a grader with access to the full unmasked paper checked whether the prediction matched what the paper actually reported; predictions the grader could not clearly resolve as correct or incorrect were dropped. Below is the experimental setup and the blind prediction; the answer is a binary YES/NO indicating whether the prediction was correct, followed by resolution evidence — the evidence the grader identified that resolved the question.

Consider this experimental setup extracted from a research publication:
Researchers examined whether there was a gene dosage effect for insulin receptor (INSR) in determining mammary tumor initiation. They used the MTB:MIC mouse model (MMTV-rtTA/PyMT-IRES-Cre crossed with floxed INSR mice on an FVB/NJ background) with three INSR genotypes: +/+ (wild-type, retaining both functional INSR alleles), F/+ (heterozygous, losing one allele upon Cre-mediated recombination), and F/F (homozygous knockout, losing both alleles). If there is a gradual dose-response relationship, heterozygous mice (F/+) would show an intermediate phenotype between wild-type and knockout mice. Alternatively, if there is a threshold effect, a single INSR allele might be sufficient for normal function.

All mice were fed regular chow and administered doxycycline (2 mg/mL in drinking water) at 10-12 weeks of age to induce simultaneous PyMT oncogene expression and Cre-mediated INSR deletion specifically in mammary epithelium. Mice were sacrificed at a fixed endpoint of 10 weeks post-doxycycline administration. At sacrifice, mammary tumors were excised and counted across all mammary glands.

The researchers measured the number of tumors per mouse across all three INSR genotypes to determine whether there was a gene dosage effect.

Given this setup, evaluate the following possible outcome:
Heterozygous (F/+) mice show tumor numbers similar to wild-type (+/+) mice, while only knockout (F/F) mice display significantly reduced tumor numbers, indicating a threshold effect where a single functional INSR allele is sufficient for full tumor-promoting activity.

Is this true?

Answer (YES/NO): NO